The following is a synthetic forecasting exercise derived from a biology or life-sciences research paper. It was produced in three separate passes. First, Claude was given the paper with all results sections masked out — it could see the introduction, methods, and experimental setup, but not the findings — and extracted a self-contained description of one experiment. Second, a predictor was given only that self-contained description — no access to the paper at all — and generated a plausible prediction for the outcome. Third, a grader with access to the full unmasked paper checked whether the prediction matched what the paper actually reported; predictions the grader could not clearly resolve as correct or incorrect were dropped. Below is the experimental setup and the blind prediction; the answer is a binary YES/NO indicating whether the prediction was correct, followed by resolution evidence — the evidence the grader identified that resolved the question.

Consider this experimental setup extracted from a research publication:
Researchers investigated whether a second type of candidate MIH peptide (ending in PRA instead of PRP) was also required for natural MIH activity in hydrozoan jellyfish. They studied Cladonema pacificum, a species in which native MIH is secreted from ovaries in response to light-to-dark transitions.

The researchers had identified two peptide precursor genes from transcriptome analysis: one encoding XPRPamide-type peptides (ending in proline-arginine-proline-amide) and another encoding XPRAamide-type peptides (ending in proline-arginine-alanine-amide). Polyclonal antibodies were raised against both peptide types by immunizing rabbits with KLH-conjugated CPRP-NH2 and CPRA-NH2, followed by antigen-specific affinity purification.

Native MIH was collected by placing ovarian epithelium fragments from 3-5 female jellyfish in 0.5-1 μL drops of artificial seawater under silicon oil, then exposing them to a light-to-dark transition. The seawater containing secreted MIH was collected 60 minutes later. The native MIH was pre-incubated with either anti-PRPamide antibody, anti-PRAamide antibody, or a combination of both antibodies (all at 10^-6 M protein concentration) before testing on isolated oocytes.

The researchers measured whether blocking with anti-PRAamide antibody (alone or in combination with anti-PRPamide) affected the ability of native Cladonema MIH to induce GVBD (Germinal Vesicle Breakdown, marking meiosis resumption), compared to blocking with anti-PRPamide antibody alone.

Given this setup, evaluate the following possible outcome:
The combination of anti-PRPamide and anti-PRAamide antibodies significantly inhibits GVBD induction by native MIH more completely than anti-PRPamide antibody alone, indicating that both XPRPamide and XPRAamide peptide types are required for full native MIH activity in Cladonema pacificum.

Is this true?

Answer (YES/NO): NO